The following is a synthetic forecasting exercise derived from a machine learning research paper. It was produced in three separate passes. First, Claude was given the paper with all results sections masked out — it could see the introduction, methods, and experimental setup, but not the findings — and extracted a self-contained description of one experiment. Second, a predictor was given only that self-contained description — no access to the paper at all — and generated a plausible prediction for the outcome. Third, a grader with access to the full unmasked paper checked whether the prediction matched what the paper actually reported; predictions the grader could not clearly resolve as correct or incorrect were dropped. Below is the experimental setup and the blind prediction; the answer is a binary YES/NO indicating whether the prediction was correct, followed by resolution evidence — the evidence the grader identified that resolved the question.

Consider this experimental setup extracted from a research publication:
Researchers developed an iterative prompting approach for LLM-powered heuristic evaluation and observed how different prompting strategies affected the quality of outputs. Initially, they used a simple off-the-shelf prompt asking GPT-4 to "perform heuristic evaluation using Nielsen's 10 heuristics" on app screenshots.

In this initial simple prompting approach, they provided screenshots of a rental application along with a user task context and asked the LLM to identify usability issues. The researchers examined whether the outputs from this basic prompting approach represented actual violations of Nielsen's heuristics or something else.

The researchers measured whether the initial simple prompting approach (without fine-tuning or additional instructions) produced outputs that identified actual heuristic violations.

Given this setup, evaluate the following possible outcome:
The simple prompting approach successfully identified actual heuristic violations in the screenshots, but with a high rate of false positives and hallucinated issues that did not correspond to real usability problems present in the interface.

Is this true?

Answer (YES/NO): NO